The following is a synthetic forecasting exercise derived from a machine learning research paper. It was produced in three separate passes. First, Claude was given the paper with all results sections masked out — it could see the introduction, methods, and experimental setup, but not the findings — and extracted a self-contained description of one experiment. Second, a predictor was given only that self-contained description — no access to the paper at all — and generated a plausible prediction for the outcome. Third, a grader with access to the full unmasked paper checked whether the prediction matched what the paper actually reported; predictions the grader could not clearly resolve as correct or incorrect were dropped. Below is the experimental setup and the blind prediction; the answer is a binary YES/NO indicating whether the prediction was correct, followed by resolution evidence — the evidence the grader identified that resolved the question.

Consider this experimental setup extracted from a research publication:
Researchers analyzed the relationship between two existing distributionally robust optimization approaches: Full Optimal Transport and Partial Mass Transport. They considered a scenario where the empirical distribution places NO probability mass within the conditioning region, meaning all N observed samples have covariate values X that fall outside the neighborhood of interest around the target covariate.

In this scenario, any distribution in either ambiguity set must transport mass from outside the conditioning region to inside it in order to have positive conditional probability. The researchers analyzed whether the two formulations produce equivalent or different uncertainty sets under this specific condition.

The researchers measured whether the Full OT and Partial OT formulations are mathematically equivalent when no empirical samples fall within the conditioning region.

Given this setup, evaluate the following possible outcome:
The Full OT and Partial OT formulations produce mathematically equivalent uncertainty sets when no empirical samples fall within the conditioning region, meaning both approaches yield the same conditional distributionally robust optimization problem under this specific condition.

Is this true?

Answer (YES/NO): YES